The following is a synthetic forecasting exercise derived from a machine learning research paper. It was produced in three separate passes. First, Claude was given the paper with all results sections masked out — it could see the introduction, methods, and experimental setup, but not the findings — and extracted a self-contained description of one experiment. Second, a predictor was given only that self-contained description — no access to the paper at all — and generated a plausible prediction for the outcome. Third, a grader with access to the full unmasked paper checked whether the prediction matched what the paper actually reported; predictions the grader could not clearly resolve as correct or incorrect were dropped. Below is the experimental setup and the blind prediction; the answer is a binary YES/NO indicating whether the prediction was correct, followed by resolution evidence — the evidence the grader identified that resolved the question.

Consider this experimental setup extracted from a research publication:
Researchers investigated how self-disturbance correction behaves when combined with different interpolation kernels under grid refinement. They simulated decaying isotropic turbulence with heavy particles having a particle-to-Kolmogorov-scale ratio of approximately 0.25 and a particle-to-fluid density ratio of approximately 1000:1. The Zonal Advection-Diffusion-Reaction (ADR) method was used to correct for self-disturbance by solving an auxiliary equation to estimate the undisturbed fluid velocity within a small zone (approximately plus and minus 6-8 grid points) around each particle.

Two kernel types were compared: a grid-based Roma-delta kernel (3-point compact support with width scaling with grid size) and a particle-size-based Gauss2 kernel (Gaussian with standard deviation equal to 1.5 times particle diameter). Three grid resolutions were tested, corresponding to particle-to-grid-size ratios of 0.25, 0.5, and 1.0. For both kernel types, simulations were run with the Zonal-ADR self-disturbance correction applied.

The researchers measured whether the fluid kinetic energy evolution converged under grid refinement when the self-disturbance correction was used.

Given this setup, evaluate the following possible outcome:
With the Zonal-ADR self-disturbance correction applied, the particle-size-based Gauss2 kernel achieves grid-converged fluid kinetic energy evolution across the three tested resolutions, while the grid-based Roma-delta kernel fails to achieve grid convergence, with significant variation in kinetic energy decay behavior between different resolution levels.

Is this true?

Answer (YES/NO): NO